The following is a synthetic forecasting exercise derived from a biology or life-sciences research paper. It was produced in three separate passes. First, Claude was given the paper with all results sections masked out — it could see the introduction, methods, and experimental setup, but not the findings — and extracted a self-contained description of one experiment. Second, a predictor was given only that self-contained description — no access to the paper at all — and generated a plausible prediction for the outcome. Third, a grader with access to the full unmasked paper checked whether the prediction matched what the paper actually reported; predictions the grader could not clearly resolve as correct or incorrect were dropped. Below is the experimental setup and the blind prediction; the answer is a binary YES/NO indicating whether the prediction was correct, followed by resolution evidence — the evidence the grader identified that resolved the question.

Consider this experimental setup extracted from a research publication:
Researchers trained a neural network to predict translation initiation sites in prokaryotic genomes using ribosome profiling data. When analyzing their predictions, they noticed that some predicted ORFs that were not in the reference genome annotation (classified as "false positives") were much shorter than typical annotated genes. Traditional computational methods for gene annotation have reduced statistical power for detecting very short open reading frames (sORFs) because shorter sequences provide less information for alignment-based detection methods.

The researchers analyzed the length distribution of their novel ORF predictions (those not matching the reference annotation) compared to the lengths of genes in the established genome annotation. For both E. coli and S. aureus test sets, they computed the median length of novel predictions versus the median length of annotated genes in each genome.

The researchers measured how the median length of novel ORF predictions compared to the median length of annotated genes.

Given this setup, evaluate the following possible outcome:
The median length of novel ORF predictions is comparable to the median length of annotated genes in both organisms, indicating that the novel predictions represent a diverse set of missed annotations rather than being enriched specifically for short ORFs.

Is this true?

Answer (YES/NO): NO